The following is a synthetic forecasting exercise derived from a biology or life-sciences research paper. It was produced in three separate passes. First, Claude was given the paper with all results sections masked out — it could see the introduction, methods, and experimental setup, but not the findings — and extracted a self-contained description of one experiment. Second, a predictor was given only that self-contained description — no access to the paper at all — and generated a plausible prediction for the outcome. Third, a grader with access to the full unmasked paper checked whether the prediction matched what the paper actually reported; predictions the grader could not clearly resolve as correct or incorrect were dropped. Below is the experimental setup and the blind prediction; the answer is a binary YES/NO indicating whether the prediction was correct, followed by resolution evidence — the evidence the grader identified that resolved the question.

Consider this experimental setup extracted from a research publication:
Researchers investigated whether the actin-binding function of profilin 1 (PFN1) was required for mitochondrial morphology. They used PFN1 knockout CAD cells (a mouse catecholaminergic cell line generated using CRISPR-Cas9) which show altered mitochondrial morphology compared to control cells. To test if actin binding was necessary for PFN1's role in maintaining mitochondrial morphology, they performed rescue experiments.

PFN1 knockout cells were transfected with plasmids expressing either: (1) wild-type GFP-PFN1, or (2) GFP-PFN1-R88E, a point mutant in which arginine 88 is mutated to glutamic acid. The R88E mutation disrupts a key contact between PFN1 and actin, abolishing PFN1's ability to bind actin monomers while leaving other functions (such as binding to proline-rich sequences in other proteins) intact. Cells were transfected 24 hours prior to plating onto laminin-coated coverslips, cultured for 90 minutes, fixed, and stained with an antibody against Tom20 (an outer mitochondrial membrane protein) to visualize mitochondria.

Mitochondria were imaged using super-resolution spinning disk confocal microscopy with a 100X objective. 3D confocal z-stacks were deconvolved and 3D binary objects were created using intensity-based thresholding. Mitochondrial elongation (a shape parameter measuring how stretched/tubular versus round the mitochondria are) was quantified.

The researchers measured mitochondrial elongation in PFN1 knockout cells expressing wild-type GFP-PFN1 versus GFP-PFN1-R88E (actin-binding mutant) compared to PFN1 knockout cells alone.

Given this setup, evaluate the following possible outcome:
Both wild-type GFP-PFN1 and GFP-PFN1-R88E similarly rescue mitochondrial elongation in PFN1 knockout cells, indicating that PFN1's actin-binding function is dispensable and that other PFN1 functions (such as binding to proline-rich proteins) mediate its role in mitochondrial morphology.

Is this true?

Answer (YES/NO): NO